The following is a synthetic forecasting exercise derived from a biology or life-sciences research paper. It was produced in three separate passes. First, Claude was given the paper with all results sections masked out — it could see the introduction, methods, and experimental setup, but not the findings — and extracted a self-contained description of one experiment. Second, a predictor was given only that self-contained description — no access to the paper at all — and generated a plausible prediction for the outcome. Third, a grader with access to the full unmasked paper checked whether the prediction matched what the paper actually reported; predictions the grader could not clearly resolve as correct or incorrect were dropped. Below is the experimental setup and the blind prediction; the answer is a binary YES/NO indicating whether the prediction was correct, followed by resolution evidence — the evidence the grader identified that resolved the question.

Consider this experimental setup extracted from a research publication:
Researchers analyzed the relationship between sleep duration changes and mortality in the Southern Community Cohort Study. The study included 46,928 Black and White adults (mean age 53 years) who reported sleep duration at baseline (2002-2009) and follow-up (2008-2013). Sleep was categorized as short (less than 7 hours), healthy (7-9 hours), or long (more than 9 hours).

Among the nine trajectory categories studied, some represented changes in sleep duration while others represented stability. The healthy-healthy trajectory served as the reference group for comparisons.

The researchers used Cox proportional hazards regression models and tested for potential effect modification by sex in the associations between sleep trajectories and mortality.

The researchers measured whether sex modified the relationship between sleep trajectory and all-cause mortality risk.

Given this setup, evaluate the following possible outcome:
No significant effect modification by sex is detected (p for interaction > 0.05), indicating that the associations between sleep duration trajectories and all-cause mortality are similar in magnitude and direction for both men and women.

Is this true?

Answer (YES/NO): YES